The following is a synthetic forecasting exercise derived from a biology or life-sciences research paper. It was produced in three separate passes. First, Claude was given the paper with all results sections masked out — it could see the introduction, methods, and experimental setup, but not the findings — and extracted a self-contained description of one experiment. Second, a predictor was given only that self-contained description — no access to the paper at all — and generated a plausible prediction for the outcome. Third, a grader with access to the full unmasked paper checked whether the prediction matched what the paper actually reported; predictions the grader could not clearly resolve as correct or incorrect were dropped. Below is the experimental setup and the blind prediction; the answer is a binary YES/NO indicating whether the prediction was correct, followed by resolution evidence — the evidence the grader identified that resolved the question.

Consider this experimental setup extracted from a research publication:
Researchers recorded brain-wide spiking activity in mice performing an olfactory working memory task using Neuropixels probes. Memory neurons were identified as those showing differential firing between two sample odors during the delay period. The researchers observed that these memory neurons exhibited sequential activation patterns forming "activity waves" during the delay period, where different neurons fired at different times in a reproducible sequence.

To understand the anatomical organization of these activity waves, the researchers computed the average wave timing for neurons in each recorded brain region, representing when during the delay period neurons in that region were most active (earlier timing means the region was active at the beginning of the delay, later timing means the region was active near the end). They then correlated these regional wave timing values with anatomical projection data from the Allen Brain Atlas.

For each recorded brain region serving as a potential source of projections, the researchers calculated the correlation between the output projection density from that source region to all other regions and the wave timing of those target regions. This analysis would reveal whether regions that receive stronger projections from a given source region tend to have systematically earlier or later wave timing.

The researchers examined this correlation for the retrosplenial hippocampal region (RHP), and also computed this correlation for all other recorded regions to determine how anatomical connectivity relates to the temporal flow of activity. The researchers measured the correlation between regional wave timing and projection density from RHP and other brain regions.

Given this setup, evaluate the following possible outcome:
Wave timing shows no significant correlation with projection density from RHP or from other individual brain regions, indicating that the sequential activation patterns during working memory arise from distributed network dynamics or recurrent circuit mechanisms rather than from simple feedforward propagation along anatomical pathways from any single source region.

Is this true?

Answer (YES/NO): NO